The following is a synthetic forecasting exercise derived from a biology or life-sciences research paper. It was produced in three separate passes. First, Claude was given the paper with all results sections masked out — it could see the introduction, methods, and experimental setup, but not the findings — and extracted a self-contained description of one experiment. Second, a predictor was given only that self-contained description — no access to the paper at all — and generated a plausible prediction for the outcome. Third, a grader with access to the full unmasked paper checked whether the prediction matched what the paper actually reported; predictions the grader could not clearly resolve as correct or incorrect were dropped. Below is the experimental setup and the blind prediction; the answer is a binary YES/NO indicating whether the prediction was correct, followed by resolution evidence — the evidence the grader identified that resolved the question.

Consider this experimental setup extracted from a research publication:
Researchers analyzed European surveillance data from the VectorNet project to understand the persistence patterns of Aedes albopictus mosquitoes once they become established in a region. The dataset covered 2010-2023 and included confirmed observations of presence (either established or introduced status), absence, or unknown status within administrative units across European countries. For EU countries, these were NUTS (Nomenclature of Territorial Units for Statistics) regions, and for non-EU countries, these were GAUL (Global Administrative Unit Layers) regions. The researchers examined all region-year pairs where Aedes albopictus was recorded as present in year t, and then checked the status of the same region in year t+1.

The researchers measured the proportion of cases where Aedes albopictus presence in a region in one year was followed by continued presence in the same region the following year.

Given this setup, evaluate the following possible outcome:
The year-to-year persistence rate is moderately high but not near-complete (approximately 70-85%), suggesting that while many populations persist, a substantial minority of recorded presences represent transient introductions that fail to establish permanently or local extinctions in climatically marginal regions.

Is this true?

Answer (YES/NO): NO